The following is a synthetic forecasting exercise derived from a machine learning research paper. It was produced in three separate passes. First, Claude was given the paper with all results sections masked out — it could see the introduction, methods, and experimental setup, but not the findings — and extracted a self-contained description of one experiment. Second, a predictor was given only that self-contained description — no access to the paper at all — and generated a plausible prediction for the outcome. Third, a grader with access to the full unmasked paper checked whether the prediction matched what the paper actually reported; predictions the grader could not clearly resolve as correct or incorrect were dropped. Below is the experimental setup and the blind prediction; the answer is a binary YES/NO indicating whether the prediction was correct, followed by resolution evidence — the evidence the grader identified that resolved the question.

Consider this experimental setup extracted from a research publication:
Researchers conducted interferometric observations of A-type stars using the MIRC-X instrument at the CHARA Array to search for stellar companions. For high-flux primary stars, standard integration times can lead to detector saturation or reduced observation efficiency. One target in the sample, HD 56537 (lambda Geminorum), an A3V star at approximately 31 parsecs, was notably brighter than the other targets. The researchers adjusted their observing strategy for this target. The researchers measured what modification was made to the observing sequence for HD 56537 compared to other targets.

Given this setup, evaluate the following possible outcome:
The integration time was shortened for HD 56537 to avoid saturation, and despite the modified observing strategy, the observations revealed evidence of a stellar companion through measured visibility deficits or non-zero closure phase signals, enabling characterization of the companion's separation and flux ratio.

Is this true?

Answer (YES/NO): NO